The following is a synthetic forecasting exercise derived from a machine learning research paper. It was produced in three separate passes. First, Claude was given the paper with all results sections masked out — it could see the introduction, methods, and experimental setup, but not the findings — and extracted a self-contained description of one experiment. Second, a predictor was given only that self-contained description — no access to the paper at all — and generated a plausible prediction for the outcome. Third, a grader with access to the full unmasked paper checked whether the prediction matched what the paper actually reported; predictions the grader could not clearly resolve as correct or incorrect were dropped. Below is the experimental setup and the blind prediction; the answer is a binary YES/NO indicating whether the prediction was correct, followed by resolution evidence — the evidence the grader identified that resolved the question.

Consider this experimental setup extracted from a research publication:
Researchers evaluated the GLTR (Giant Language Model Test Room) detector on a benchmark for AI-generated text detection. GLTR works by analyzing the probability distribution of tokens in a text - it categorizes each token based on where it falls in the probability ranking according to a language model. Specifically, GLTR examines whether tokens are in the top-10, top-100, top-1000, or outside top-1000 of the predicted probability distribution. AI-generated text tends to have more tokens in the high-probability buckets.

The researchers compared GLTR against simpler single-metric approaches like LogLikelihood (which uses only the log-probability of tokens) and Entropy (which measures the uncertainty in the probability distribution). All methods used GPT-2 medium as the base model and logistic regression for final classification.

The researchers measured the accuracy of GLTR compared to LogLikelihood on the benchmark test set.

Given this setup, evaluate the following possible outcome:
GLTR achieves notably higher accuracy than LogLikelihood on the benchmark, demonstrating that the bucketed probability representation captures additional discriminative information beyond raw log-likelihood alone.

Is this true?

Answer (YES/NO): NO